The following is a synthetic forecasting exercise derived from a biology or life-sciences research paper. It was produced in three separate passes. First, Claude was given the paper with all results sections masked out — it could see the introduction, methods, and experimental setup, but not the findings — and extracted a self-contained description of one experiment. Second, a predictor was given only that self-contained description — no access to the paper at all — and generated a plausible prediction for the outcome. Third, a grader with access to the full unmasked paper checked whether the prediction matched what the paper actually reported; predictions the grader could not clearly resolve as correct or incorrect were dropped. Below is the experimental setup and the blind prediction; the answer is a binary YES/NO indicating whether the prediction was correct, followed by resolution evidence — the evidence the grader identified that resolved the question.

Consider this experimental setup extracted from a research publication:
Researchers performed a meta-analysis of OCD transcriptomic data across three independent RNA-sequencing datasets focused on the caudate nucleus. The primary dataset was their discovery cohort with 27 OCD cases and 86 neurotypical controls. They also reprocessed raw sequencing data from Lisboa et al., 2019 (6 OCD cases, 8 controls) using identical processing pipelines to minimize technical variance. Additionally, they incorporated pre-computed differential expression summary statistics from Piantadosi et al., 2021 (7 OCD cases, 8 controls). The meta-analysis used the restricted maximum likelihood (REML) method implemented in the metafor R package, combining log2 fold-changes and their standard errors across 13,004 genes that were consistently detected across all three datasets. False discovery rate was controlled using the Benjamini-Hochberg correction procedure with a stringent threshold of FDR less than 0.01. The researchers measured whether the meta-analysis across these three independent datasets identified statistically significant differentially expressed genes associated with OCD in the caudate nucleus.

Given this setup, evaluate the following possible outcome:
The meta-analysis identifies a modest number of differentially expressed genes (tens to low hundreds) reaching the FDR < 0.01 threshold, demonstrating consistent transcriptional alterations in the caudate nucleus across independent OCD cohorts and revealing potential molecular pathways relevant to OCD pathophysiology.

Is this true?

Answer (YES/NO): YES